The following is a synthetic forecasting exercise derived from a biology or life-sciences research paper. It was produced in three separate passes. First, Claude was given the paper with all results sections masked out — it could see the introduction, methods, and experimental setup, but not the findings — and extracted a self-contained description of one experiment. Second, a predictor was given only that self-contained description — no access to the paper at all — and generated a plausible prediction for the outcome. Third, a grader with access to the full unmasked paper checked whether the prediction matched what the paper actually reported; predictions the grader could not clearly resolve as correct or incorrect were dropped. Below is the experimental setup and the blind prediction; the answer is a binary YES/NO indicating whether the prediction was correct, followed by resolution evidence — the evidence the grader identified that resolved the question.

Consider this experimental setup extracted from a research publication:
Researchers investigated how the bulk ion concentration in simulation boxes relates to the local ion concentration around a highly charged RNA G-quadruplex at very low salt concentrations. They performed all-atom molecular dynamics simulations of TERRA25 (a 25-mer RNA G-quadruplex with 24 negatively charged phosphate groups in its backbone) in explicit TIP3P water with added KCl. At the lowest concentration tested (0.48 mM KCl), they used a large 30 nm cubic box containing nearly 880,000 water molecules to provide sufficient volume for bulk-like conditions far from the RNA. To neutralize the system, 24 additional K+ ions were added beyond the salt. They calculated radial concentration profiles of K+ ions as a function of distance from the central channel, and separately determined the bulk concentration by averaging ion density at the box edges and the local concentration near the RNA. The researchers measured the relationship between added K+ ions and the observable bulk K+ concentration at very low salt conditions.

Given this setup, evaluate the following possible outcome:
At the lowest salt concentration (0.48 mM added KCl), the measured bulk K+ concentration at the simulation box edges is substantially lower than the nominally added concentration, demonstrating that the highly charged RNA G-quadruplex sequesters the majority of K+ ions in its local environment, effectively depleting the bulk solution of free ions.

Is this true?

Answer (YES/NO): YES